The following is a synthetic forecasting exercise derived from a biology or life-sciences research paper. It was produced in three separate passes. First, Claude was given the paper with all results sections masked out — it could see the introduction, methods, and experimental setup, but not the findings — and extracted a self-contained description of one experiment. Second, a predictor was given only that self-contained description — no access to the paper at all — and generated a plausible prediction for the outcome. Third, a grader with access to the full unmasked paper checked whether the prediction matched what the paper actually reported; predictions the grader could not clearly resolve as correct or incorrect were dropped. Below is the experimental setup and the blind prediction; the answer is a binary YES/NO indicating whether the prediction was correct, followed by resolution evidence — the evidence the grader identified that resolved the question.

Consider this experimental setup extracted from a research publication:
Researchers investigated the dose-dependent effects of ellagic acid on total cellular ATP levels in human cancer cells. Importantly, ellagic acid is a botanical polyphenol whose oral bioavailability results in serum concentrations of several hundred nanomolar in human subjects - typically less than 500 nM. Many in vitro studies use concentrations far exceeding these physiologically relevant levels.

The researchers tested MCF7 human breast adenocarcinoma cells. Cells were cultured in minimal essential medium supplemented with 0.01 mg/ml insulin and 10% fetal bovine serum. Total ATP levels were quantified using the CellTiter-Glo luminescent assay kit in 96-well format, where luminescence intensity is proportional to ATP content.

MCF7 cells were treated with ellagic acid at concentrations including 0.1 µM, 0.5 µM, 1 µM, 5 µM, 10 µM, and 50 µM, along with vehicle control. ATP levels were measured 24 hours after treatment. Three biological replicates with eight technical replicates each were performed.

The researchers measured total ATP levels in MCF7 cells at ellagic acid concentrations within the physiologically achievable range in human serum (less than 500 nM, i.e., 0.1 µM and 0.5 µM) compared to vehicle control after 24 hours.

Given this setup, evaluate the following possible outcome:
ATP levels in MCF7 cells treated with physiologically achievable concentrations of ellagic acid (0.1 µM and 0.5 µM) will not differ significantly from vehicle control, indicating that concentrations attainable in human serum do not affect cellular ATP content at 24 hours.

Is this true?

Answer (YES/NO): YES